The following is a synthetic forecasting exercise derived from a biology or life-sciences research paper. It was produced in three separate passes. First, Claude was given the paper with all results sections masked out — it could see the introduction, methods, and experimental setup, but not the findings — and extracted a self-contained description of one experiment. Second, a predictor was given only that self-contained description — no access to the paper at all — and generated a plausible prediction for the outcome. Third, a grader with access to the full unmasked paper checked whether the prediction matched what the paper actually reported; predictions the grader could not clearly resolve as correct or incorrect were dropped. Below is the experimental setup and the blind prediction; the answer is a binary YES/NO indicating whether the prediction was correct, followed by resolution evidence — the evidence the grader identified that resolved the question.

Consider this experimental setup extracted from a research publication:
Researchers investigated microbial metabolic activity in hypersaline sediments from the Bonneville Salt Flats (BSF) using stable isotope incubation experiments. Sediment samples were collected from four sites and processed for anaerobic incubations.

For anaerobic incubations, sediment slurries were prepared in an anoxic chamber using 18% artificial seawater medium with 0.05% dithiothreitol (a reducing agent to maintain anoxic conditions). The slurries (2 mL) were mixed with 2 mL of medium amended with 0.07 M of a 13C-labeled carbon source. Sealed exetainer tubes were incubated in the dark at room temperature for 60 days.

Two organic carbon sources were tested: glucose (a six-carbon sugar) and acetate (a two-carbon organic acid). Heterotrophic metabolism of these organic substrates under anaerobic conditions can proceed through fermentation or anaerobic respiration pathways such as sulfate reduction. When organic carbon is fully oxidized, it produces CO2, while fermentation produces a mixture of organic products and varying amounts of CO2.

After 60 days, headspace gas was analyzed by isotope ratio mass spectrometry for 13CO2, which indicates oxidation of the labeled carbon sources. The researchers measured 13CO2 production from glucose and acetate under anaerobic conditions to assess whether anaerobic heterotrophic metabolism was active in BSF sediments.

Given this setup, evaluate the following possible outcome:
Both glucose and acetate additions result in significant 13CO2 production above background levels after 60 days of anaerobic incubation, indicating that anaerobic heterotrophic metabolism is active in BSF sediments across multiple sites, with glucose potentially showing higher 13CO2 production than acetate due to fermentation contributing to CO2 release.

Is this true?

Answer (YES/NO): YES